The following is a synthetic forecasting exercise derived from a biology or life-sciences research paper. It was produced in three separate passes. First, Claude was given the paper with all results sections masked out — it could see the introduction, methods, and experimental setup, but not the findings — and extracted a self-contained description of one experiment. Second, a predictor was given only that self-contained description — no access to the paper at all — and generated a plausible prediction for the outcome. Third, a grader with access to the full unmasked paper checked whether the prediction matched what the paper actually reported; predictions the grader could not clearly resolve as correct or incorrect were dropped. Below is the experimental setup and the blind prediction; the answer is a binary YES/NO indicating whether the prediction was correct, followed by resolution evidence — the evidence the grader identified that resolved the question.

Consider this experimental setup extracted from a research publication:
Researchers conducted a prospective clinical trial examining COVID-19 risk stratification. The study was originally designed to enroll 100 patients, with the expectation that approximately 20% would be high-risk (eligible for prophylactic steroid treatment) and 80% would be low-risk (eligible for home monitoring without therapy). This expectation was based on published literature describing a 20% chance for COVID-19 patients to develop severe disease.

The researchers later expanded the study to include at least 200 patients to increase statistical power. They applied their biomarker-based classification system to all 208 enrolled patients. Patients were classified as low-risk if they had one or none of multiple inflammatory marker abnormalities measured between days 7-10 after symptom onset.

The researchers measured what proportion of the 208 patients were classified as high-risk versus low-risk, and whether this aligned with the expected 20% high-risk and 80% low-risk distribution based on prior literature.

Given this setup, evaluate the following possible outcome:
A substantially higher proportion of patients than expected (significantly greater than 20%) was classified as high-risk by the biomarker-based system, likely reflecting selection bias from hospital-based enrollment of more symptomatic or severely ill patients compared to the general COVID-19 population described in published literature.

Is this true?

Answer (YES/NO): YES